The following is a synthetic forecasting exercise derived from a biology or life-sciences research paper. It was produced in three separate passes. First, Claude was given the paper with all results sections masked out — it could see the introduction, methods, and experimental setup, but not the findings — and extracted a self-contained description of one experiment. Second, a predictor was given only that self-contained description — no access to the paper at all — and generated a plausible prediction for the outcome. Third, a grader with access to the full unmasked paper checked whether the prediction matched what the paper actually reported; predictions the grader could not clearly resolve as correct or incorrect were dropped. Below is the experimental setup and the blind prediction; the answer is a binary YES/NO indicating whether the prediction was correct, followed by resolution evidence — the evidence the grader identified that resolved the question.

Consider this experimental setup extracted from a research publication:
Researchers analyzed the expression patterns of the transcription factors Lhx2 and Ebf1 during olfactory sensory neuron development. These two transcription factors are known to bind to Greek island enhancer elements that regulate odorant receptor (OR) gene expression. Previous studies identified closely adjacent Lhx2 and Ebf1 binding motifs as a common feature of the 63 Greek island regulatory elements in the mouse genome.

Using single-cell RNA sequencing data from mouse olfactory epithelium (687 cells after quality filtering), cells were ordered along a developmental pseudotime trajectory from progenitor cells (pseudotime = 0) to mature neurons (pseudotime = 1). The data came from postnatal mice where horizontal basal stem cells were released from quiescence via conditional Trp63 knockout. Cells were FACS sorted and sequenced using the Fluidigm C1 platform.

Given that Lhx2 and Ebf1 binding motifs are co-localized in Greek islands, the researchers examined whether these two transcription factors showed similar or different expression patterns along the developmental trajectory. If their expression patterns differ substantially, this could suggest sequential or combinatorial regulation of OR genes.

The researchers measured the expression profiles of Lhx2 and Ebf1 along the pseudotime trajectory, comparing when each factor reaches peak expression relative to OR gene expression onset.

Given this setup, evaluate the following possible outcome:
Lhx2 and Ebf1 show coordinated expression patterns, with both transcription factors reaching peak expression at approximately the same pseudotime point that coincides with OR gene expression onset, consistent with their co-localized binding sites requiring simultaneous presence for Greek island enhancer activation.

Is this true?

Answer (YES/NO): YES